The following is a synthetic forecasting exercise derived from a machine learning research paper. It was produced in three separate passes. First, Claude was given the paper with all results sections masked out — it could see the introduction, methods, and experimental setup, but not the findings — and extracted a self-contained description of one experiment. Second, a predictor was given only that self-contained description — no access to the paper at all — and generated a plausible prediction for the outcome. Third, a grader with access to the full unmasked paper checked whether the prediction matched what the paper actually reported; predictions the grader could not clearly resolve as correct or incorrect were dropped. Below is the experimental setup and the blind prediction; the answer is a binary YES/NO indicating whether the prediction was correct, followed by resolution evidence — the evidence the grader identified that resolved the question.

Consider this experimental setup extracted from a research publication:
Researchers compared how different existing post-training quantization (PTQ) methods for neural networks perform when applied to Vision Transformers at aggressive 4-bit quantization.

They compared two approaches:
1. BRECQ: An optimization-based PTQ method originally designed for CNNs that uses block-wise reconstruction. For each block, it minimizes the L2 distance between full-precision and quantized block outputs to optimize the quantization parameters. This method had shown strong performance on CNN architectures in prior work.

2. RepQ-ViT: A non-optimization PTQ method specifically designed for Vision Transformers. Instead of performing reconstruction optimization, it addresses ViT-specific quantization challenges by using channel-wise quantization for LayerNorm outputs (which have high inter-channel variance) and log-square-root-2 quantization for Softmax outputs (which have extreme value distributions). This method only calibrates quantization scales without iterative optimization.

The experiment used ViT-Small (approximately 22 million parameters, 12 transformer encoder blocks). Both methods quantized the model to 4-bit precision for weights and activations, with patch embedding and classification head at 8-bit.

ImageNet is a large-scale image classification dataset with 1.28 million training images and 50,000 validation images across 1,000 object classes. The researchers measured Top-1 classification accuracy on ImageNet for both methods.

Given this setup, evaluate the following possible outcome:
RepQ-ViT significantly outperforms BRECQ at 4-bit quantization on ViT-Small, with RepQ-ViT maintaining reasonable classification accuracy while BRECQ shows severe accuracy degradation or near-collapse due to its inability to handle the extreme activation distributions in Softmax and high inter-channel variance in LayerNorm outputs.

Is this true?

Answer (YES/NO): YES